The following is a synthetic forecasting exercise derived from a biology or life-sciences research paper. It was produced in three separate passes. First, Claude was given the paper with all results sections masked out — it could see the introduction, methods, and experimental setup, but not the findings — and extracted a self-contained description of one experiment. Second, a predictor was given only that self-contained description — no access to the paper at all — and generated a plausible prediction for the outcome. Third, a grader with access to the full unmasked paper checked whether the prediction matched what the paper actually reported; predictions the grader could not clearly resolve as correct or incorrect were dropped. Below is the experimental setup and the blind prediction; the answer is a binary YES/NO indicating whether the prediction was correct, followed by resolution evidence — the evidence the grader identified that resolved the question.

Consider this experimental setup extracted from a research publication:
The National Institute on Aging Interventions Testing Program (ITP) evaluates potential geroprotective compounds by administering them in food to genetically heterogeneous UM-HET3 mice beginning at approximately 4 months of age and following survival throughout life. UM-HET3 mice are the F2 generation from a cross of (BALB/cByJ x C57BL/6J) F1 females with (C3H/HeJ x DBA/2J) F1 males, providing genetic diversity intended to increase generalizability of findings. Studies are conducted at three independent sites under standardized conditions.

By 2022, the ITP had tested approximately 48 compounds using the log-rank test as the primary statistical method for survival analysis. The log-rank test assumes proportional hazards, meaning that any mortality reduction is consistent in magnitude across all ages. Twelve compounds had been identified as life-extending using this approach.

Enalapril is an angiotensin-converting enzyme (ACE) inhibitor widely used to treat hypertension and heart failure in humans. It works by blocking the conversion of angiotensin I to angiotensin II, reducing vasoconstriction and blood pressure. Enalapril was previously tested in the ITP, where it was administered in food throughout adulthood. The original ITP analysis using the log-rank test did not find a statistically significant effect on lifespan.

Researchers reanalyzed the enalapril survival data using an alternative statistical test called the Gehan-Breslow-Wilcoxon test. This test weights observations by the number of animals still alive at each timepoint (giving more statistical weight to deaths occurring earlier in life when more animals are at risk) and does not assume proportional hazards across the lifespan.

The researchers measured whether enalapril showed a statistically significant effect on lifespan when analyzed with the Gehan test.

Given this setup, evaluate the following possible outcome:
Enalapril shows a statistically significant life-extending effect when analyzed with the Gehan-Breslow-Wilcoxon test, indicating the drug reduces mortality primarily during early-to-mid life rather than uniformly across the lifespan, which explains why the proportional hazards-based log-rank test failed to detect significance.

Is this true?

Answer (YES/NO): YES